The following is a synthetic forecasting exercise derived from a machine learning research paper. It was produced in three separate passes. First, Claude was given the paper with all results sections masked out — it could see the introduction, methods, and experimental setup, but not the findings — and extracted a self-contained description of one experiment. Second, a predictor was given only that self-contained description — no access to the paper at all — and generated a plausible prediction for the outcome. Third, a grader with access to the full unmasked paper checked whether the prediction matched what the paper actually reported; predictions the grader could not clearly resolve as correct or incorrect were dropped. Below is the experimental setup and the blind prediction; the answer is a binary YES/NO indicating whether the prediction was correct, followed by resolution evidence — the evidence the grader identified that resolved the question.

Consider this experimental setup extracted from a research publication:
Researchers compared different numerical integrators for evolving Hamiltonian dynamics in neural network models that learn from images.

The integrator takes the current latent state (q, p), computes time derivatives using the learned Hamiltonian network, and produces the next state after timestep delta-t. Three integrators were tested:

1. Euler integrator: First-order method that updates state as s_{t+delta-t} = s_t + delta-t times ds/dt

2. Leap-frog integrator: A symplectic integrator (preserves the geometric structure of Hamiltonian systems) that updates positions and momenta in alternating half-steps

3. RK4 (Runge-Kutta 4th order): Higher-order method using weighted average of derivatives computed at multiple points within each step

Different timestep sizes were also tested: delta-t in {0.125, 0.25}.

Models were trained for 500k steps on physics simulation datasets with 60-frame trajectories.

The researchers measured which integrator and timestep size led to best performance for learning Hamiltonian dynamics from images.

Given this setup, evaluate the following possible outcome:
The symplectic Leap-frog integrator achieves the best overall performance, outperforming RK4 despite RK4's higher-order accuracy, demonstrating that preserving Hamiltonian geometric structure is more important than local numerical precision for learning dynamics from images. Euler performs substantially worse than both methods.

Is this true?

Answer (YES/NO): NO